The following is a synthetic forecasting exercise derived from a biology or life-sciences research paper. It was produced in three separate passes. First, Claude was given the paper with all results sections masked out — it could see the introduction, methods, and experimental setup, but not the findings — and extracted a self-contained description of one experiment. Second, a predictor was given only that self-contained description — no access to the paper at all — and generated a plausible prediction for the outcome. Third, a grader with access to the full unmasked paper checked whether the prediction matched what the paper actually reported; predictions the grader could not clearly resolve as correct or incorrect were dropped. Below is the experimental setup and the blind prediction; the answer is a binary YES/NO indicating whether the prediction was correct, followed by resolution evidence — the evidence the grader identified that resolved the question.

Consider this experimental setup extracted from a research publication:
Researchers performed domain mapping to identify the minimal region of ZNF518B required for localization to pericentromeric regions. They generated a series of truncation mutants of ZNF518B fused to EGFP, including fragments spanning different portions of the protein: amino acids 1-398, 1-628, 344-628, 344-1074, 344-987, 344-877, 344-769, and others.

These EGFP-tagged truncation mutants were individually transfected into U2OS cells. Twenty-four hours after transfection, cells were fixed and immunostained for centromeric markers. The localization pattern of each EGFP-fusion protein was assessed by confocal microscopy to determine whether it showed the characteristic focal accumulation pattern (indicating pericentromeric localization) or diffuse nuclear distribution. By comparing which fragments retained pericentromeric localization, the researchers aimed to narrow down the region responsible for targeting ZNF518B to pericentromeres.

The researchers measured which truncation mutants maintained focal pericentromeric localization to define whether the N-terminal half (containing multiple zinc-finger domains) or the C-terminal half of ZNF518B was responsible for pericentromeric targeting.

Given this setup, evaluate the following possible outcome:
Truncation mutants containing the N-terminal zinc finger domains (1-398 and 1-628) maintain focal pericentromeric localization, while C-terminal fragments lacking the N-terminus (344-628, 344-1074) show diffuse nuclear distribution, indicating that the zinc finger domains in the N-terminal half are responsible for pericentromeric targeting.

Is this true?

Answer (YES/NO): NO